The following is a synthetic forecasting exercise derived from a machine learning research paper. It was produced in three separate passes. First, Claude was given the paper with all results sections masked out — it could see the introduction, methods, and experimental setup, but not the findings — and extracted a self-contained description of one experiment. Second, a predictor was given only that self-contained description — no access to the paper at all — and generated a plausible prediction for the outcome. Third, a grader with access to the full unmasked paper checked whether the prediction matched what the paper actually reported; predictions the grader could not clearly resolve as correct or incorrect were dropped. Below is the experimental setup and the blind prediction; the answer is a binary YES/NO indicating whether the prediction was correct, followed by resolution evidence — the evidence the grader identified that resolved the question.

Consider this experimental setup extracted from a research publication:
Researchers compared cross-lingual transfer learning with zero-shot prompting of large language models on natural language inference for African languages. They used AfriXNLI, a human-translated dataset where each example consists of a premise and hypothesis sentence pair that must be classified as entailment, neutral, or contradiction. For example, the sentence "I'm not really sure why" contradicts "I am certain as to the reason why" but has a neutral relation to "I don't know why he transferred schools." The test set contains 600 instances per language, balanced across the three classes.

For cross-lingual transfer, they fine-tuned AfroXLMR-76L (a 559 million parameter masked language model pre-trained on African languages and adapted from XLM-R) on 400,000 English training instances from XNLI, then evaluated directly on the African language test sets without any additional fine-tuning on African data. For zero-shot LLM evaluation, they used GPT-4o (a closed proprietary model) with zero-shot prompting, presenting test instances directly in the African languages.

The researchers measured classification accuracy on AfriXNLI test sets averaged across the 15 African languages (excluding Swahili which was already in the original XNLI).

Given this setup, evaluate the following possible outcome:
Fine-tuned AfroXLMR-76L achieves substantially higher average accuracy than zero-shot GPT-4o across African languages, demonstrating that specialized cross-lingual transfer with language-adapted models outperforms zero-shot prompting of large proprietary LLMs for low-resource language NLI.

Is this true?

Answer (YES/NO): NO